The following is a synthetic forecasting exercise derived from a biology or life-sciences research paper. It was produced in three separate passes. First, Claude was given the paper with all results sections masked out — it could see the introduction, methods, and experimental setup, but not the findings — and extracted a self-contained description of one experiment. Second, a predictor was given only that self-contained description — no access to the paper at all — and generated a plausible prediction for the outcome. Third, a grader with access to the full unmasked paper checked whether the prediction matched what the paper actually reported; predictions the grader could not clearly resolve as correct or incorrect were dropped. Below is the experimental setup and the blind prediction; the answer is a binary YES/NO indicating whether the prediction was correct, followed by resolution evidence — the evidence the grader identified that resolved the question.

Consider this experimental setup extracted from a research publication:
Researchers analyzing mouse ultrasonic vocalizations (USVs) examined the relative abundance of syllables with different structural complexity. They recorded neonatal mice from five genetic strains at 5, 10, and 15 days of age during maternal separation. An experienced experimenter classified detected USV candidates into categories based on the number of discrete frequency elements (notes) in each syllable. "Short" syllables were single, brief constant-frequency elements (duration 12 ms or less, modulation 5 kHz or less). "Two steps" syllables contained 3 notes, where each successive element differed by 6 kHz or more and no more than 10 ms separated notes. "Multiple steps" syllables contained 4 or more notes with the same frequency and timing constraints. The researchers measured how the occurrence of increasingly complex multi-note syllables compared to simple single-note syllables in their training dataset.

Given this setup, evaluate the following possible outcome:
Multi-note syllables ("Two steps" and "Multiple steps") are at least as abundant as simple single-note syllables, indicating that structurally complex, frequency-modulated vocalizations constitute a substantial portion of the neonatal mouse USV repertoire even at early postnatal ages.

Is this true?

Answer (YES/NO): NO